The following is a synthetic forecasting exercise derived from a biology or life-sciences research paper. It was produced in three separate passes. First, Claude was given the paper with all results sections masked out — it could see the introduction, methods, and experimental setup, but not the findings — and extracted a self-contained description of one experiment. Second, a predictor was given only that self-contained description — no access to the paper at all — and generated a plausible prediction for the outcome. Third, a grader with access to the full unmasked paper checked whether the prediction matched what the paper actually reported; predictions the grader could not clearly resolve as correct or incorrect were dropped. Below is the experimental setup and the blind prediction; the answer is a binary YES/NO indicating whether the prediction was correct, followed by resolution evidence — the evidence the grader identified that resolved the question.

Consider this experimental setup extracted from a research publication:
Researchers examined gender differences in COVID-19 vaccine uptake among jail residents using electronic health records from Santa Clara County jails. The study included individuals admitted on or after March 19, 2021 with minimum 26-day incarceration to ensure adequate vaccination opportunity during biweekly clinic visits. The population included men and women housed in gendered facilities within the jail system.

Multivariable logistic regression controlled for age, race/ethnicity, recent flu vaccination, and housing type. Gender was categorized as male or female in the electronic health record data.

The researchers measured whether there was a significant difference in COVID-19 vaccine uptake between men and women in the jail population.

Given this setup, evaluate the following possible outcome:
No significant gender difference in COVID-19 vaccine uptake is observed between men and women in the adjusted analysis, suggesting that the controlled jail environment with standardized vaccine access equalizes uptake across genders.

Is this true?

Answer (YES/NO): NO